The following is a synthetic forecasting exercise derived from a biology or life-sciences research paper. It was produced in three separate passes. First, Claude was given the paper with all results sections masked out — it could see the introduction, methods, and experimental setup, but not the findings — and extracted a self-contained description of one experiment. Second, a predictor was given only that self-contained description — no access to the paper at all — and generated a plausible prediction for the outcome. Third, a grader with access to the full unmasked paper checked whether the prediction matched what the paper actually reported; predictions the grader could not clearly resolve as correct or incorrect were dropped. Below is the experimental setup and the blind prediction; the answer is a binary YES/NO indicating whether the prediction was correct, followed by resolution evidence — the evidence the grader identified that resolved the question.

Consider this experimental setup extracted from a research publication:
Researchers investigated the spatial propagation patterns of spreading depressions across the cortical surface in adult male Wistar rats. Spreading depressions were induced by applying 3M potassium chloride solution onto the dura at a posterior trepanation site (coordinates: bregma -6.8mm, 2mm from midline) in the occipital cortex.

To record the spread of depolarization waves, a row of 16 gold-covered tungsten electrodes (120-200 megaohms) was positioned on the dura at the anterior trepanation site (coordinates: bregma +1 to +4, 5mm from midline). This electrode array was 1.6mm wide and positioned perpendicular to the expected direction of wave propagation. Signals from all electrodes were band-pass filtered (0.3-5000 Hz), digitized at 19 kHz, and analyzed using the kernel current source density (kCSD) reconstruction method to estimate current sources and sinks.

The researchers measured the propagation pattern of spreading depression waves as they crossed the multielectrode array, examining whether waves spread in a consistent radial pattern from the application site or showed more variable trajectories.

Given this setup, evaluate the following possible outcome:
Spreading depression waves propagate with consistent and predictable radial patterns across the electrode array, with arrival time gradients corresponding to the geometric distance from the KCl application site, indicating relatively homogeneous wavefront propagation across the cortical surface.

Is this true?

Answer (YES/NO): NO